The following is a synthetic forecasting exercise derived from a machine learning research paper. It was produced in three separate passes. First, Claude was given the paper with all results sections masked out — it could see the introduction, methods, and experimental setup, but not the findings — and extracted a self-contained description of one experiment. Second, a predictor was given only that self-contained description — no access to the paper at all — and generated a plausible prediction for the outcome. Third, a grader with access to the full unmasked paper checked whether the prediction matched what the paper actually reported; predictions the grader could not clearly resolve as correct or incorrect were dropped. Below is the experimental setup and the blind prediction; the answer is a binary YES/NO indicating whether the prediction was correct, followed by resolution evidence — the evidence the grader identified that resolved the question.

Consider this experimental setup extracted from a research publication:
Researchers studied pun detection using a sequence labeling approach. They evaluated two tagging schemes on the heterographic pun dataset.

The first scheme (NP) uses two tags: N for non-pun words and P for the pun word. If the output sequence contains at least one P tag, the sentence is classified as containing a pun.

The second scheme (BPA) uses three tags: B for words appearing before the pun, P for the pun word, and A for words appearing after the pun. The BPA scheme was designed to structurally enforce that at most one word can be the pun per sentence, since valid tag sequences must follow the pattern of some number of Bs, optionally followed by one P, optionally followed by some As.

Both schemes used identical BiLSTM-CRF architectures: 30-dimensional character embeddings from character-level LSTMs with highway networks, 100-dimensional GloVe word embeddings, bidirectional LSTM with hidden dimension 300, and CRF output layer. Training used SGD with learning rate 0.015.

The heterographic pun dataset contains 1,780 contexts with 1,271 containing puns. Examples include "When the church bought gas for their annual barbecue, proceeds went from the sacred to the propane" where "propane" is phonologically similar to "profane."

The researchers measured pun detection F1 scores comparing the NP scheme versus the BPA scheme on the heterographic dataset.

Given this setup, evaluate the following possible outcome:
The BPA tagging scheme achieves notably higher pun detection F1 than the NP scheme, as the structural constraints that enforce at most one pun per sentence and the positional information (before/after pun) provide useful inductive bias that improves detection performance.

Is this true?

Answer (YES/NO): NO